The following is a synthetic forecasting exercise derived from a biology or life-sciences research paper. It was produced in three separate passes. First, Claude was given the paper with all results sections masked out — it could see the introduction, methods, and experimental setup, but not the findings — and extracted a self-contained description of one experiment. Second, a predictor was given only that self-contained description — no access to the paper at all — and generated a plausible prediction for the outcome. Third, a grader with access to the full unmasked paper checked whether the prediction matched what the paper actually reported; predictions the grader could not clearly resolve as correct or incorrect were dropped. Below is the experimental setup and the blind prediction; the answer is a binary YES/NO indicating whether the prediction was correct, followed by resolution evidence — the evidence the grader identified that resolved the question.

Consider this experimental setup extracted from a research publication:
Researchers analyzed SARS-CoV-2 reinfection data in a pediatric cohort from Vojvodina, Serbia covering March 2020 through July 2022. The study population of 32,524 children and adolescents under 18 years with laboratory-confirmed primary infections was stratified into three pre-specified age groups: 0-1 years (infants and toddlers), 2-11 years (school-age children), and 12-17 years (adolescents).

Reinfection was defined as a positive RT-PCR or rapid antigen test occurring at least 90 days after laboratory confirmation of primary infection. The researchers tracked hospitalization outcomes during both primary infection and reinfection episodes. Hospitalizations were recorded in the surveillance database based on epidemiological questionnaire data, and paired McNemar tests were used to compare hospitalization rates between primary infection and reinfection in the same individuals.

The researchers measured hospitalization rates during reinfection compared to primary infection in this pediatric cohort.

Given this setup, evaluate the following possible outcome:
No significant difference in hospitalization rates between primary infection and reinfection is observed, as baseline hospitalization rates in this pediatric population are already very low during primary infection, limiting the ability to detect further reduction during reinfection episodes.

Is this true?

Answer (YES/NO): NO